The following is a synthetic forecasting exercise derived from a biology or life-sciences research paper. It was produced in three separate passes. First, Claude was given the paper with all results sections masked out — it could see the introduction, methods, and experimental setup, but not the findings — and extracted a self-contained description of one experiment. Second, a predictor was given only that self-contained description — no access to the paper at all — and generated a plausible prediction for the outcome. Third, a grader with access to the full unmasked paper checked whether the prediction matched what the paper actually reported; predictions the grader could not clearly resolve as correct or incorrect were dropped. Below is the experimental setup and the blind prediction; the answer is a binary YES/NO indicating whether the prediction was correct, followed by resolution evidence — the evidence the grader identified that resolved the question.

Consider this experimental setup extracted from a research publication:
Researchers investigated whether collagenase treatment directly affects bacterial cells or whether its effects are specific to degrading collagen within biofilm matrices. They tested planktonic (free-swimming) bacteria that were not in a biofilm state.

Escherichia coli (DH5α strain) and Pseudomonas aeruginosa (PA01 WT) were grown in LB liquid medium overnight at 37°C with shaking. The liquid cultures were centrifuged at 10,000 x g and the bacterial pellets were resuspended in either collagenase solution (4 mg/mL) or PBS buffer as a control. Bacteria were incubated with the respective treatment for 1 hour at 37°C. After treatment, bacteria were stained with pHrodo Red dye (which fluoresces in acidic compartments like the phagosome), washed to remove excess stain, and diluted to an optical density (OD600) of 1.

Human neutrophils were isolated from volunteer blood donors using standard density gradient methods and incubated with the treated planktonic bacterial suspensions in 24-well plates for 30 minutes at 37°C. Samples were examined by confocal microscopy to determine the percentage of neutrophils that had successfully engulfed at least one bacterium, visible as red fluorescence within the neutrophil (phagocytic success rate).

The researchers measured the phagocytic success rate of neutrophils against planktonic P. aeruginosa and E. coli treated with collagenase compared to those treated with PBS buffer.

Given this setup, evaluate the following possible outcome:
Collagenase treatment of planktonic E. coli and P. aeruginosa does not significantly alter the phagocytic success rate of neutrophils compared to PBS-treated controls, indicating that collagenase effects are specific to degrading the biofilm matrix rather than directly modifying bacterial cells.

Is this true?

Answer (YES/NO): YES